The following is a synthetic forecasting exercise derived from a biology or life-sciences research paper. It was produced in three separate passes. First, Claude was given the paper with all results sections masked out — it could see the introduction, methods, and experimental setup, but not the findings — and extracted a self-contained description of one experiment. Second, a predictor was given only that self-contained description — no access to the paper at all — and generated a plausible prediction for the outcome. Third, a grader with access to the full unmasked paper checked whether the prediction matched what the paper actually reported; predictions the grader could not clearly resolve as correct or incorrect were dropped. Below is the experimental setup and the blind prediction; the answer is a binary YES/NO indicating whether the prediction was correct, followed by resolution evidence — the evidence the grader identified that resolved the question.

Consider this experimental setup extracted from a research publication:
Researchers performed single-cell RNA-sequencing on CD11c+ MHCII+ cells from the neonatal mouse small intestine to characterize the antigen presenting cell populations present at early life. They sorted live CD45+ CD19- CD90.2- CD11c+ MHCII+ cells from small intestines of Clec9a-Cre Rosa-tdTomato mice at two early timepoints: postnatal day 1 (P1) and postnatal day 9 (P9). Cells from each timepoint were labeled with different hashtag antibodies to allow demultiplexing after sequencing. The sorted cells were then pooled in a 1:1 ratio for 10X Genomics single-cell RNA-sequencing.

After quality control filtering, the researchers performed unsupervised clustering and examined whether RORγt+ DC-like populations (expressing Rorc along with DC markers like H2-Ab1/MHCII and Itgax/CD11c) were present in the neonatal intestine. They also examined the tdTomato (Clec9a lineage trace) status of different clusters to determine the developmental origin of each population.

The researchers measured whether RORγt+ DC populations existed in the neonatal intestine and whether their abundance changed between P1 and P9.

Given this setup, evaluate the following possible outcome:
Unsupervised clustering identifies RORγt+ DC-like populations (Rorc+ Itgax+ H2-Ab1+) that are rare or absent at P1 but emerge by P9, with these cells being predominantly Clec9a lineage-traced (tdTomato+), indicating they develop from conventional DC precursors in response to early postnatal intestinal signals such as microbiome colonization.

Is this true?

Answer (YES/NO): NO